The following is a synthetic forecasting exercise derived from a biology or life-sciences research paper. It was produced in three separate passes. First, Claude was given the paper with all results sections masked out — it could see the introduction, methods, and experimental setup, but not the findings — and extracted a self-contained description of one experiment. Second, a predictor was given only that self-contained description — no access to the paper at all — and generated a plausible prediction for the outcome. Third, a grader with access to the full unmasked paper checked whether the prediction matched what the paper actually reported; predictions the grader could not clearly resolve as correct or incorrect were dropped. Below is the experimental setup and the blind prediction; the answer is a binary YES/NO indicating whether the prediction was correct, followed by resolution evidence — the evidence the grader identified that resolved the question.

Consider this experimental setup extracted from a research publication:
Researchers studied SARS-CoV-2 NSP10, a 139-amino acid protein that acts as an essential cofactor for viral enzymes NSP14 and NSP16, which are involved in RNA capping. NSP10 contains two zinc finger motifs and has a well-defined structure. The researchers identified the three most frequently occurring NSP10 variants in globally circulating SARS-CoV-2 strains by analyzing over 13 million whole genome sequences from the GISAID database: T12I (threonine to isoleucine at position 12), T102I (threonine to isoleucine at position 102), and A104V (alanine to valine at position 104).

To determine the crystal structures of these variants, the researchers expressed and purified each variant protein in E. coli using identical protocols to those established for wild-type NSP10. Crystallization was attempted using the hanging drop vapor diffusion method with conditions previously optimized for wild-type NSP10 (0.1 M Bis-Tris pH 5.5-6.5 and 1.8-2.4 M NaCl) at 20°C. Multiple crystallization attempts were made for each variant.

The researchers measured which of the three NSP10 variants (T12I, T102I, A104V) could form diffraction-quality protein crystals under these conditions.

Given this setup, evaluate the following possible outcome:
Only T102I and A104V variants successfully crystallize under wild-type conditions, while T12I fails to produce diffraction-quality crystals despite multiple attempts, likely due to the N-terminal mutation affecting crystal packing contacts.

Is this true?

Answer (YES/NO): NO